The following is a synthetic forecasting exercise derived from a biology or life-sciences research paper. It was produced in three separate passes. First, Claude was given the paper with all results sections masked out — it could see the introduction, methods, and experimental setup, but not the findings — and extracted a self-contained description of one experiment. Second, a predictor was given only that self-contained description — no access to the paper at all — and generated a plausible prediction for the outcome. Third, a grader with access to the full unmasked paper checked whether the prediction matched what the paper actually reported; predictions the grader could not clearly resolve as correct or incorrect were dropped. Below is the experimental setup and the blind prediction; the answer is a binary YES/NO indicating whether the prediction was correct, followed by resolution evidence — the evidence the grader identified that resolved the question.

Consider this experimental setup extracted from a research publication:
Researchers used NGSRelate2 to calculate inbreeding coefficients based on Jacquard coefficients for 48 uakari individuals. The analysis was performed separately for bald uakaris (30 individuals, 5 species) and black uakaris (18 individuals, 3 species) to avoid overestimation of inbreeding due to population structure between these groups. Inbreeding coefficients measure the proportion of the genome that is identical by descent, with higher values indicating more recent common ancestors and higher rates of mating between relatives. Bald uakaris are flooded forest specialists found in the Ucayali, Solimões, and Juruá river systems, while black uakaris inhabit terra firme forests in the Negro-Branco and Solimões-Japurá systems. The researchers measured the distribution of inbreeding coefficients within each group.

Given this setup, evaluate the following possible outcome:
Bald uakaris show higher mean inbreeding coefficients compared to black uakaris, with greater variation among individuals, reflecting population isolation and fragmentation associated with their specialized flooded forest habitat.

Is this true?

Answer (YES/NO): YES